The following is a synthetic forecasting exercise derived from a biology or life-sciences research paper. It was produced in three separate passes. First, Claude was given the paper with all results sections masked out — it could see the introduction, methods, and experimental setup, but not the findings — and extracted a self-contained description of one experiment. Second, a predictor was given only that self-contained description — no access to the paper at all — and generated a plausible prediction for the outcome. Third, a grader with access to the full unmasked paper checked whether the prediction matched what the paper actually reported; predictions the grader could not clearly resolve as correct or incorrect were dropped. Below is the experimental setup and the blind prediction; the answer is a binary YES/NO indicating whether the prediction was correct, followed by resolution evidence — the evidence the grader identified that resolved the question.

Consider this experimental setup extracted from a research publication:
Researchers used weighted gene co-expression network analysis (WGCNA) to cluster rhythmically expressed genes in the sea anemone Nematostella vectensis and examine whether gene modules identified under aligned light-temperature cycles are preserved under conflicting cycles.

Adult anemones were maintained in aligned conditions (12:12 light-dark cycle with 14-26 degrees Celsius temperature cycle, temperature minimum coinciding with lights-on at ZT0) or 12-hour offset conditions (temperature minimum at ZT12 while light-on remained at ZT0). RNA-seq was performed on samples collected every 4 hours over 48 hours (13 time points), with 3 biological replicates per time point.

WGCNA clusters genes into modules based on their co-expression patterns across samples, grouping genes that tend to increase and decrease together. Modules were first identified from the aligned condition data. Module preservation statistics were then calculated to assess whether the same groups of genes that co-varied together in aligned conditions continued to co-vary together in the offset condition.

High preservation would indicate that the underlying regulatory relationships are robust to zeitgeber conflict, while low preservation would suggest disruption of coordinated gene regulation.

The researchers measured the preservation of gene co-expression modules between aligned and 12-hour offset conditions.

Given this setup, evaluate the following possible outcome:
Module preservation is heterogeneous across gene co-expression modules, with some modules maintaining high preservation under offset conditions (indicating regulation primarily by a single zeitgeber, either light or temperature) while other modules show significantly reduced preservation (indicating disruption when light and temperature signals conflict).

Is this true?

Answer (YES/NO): NO